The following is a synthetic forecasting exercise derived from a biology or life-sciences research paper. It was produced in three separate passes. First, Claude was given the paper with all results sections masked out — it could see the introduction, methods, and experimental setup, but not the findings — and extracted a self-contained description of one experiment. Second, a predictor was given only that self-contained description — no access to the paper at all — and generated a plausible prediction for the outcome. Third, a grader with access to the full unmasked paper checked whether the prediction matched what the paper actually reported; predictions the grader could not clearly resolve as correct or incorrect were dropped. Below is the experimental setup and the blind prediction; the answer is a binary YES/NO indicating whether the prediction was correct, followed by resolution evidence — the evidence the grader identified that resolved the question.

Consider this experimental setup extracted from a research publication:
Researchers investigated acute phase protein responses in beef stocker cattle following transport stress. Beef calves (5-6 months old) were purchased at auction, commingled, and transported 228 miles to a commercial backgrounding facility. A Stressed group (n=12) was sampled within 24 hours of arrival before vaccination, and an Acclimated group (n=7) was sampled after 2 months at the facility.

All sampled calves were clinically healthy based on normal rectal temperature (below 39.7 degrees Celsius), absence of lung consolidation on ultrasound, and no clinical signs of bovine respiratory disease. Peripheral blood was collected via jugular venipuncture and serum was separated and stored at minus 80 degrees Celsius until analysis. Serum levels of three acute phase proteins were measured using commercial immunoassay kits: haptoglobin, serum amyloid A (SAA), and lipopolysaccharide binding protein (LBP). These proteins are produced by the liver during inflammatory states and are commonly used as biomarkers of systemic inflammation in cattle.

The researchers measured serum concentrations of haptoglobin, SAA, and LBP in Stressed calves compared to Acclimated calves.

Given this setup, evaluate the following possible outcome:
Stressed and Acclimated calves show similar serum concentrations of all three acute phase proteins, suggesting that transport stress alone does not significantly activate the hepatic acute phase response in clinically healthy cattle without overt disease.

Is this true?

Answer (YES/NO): NO